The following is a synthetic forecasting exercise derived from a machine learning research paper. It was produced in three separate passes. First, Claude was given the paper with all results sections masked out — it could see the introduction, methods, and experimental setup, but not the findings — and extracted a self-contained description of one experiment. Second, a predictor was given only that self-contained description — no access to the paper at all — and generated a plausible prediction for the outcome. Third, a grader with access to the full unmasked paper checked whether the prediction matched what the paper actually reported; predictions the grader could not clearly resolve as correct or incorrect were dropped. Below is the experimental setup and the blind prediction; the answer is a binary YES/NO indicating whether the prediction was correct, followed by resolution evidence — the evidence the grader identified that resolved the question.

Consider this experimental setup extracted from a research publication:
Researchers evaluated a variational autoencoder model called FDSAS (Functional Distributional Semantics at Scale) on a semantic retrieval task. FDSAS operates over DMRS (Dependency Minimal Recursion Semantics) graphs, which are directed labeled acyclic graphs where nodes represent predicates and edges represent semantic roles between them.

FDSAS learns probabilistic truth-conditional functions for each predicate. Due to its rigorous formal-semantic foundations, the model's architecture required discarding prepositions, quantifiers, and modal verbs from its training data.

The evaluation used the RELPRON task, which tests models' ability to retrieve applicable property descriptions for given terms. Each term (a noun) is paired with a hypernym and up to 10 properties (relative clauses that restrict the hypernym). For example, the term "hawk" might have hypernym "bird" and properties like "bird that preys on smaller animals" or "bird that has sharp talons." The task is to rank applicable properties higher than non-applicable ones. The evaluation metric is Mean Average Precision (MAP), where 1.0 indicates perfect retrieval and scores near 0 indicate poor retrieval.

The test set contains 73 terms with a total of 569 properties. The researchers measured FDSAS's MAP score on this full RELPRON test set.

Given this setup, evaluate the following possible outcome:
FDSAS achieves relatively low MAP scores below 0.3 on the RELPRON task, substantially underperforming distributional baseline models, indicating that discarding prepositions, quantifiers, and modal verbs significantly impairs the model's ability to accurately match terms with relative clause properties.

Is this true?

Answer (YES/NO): NO